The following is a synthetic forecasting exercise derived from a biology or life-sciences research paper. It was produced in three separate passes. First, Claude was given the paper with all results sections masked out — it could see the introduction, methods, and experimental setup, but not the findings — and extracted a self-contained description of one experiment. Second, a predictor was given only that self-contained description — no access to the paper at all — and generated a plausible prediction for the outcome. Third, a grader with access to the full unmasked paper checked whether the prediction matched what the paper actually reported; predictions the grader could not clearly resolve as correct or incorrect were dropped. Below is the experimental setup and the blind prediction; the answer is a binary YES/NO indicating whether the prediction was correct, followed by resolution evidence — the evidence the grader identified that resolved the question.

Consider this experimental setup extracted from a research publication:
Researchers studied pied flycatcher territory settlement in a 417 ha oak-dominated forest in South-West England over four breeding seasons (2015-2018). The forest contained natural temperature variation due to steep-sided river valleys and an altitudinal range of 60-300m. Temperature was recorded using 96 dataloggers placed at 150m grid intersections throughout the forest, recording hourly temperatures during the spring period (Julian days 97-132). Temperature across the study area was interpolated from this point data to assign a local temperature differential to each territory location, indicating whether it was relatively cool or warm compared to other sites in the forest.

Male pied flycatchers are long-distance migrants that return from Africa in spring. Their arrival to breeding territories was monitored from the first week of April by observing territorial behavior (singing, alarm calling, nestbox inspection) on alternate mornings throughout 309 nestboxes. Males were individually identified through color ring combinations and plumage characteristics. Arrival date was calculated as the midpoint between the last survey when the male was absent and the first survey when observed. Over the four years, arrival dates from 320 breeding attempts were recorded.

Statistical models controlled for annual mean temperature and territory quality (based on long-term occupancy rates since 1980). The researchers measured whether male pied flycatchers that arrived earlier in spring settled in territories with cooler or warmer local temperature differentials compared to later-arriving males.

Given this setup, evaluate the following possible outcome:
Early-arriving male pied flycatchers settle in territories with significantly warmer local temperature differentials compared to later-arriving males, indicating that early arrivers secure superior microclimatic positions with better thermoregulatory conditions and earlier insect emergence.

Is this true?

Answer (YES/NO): NO